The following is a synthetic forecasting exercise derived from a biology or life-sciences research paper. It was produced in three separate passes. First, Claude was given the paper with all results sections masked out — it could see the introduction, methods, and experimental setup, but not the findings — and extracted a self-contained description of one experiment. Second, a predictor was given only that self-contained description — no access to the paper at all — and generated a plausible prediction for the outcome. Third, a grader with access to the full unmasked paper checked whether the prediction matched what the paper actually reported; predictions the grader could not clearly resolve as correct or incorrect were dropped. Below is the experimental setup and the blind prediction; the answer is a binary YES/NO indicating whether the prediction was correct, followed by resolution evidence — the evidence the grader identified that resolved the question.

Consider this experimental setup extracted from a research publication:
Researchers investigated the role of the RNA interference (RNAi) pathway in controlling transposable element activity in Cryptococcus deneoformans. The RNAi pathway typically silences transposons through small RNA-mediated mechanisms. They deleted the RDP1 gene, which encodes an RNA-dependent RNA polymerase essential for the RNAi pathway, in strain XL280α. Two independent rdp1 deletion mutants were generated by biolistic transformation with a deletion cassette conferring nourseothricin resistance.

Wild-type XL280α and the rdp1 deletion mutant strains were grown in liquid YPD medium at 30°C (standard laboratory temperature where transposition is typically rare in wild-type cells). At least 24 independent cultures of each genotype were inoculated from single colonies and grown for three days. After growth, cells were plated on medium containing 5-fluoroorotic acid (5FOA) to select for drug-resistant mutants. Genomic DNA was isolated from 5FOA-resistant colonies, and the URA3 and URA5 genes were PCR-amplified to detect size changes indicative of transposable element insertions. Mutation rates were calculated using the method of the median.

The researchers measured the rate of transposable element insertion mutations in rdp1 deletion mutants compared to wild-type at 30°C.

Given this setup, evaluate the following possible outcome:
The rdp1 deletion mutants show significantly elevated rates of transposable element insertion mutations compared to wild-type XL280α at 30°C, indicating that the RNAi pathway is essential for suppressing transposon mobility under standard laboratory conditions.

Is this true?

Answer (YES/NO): NO